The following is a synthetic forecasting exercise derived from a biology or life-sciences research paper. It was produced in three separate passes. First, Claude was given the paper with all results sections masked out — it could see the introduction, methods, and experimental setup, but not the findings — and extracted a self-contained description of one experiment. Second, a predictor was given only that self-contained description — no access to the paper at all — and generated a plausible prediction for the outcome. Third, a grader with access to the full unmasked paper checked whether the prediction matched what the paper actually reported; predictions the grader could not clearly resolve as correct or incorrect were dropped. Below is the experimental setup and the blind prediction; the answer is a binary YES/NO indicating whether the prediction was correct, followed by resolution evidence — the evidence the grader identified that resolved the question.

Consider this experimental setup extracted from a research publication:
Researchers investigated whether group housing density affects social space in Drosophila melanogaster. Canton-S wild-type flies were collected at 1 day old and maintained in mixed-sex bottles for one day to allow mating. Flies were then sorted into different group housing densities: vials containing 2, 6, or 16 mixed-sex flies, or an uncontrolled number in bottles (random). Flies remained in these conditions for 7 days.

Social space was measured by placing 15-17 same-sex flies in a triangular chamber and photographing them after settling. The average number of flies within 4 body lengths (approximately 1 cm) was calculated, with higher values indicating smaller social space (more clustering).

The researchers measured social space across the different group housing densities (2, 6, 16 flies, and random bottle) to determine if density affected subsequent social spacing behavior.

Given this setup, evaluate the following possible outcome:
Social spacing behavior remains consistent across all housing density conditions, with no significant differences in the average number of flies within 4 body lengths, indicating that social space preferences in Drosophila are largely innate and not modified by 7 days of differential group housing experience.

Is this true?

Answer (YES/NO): NO